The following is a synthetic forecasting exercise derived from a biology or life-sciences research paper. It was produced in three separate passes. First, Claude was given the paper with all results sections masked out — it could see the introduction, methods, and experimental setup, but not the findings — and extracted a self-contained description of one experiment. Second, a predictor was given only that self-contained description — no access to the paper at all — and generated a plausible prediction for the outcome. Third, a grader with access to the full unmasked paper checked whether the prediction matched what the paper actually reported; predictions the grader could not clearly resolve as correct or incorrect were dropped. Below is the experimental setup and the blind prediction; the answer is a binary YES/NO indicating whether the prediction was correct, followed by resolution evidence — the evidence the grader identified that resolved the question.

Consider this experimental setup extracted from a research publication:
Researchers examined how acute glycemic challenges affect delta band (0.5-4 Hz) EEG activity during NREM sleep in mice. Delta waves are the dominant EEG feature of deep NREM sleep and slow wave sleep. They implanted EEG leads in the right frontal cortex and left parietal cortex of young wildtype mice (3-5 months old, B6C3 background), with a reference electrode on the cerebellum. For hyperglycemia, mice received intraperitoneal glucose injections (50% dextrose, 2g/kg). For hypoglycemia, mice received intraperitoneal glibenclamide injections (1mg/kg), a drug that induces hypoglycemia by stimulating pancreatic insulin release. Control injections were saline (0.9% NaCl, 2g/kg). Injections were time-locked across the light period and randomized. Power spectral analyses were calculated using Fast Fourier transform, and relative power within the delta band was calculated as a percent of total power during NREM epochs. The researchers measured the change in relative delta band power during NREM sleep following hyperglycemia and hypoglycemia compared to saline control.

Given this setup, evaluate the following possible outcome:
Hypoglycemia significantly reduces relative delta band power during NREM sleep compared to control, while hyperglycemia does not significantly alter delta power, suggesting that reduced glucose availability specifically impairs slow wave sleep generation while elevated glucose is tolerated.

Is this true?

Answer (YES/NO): NO